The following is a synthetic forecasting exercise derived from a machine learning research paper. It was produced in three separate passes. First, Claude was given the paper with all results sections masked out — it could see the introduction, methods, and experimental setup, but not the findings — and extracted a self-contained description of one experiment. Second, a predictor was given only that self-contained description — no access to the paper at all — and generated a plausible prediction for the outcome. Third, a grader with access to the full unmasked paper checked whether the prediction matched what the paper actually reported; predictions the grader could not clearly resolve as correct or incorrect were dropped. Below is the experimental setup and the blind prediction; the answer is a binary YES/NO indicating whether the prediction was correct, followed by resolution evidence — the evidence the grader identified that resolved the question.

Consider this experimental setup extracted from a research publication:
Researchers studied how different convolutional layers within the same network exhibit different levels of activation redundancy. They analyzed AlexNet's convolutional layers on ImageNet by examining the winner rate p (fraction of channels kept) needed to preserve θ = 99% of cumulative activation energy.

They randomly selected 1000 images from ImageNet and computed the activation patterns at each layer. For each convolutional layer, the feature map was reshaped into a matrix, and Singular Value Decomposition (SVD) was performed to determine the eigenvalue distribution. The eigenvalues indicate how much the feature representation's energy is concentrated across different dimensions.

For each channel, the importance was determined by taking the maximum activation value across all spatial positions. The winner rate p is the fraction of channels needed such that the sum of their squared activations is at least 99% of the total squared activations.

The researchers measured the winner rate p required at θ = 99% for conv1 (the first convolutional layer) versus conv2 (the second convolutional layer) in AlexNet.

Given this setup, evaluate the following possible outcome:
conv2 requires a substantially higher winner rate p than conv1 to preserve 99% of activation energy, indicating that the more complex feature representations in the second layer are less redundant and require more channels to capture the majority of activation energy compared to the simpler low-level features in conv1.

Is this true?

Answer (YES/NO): YES